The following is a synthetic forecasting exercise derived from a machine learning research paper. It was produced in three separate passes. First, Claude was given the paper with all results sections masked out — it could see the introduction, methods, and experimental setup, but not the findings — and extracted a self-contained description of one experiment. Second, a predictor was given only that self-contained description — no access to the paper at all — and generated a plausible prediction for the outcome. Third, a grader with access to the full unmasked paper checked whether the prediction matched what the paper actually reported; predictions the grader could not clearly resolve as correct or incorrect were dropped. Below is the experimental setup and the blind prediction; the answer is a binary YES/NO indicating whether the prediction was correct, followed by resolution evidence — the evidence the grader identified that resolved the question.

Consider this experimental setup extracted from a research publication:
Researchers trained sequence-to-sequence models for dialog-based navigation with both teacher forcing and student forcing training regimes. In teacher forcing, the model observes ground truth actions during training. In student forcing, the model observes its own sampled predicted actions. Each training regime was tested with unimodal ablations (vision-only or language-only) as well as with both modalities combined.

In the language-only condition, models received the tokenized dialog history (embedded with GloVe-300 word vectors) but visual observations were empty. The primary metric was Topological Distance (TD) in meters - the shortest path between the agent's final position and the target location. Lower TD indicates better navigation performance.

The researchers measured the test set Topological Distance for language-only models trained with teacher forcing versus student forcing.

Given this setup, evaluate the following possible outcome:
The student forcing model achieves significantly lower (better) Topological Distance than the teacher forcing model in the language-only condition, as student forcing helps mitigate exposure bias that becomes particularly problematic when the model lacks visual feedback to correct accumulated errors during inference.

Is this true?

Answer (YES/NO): NO